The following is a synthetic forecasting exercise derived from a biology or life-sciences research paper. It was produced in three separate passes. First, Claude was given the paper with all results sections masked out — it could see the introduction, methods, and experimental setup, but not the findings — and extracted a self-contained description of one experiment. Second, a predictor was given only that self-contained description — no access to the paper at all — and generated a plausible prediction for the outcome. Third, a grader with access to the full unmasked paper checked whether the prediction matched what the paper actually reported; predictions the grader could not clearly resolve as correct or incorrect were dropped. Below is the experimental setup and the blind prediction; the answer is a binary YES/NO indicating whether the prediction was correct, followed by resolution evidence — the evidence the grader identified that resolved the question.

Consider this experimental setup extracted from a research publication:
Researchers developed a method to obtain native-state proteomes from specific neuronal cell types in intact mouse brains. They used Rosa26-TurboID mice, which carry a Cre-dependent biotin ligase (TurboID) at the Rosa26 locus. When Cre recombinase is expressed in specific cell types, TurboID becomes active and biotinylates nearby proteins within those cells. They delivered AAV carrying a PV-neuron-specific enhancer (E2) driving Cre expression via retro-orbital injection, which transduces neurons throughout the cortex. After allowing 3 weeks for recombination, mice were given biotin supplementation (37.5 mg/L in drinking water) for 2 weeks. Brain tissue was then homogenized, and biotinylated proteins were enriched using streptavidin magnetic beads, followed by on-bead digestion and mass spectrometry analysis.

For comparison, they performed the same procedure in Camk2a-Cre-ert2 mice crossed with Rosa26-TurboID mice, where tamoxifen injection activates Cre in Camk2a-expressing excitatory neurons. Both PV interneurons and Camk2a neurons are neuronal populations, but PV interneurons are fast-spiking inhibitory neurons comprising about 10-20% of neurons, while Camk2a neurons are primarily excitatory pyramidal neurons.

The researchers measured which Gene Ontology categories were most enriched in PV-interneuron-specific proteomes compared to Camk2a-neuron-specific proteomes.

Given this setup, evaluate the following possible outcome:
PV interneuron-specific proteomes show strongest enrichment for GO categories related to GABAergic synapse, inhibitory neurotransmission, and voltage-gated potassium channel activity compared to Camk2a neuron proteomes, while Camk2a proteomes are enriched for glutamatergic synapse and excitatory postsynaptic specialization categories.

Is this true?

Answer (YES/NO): NO